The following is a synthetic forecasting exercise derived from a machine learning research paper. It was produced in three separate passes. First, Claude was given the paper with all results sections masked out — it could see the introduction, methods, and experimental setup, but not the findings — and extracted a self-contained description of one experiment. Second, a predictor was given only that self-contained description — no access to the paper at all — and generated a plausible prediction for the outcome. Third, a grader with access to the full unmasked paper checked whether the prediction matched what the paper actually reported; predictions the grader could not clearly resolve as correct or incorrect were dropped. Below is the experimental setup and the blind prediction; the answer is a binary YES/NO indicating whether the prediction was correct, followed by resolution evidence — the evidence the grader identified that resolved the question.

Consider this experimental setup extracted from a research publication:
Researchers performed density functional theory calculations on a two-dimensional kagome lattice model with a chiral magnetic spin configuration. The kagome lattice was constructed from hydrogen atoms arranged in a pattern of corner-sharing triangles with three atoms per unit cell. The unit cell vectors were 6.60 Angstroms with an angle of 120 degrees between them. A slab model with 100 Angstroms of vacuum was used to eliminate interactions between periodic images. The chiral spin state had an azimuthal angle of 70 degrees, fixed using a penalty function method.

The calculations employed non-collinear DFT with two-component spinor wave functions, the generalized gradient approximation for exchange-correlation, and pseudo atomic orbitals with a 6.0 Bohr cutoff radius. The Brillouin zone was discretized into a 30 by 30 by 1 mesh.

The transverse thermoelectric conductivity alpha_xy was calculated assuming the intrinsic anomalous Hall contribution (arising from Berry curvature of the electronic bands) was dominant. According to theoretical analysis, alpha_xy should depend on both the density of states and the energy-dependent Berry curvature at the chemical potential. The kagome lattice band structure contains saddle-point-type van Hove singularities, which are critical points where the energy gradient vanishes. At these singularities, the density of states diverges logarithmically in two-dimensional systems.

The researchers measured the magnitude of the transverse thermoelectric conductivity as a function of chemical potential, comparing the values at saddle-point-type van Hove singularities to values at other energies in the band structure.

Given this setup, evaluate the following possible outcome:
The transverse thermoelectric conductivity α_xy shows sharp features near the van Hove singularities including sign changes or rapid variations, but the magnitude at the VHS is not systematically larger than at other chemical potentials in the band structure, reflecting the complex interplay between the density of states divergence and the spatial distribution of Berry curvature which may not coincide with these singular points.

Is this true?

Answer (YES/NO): NO